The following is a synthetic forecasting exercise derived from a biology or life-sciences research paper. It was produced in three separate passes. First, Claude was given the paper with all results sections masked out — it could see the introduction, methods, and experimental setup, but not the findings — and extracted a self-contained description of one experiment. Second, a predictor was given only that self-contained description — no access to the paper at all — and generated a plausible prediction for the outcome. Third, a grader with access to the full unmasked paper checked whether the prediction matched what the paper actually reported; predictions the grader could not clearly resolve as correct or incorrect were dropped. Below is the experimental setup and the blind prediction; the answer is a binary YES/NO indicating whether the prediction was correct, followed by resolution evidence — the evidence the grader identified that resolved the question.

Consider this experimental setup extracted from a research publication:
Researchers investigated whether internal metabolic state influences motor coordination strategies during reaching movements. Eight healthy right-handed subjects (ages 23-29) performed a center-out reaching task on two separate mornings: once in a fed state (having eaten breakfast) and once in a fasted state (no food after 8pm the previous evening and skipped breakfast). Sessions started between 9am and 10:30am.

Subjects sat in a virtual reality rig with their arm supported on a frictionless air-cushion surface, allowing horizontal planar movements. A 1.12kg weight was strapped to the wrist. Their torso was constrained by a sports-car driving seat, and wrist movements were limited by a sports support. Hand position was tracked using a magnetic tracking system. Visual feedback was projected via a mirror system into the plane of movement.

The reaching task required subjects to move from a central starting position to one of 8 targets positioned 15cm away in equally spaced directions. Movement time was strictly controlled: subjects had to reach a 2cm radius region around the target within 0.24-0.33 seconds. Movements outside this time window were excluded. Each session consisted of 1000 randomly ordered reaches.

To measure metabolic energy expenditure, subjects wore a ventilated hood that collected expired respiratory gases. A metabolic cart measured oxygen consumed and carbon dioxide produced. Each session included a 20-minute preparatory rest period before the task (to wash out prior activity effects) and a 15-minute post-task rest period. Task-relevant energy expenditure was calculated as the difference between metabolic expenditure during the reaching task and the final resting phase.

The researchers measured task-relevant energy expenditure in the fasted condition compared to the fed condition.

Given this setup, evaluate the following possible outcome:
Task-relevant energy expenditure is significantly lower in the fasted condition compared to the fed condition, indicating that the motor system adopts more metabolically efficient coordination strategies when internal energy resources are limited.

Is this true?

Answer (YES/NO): YES